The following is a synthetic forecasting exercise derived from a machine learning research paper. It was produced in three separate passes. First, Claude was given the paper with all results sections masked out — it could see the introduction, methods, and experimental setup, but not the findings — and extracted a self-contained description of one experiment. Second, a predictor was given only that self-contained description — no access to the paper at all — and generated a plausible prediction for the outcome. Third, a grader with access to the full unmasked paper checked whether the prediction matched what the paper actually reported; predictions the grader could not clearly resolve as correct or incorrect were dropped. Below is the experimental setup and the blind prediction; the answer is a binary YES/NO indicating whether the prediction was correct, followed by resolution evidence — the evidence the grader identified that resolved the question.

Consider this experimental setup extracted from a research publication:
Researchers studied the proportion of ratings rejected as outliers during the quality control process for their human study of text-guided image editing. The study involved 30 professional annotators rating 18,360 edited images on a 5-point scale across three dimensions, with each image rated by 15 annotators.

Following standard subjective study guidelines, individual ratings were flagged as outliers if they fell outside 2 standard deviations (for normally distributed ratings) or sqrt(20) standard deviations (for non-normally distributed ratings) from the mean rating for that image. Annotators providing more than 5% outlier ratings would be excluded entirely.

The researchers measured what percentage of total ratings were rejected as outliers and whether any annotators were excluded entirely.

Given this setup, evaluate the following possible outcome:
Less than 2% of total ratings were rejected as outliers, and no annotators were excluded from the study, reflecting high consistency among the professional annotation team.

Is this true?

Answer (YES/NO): NO